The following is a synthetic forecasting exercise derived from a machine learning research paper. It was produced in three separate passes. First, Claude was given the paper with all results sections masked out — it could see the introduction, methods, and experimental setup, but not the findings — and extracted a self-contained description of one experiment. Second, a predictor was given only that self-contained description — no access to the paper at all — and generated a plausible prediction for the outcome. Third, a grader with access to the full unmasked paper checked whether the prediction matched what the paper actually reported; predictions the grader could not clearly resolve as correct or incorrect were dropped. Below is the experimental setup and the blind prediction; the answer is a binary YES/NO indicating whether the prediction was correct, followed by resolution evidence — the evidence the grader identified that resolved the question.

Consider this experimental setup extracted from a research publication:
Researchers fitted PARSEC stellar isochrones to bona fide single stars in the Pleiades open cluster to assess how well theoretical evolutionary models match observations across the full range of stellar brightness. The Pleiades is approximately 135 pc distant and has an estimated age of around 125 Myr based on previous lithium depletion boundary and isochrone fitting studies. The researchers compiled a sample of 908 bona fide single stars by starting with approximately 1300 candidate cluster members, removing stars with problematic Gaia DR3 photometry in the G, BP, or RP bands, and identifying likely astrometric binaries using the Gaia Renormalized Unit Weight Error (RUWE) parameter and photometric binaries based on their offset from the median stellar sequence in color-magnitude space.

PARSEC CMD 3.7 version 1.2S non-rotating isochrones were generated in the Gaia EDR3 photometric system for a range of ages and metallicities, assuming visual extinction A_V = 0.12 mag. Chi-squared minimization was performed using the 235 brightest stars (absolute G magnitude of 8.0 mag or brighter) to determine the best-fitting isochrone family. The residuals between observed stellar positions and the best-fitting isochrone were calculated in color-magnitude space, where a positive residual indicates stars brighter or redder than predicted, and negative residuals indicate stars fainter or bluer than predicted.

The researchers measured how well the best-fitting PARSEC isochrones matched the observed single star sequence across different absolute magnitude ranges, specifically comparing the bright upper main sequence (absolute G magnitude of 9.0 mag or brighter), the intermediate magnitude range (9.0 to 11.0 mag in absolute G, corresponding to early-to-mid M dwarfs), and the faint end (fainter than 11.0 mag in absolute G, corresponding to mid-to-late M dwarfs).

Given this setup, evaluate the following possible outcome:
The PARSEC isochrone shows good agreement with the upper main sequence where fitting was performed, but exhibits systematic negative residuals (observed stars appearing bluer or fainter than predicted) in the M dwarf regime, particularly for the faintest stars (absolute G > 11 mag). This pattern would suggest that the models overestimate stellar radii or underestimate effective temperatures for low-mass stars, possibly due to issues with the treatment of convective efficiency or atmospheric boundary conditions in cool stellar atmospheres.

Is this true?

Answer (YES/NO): NO